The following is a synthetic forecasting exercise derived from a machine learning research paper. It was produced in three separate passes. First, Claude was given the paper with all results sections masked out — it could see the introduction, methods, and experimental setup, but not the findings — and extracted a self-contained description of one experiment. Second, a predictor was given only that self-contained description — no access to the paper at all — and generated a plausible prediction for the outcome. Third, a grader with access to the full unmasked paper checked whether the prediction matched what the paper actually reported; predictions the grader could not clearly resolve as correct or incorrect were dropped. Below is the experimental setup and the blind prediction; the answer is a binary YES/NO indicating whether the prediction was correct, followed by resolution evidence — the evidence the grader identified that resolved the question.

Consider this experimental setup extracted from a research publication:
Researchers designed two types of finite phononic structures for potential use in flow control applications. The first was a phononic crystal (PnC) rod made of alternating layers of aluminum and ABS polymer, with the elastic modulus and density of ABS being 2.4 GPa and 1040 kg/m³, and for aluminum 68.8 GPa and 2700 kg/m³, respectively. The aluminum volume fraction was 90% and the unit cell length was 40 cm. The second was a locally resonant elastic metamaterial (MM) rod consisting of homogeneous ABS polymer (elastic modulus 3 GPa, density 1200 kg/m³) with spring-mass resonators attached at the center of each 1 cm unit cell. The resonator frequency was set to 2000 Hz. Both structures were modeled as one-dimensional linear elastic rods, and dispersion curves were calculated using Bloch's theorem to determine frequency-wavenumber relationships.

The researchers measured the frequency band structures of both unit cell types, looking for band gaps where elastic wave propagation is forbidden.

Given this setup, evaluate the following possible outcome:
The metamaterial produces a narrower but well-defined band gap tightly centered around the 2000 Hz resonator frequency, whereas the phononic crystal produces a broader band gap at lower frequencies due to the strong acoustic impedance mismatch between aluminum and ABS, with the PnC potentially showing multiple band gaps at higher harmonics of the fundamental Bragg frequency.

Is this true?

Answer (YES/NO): NO